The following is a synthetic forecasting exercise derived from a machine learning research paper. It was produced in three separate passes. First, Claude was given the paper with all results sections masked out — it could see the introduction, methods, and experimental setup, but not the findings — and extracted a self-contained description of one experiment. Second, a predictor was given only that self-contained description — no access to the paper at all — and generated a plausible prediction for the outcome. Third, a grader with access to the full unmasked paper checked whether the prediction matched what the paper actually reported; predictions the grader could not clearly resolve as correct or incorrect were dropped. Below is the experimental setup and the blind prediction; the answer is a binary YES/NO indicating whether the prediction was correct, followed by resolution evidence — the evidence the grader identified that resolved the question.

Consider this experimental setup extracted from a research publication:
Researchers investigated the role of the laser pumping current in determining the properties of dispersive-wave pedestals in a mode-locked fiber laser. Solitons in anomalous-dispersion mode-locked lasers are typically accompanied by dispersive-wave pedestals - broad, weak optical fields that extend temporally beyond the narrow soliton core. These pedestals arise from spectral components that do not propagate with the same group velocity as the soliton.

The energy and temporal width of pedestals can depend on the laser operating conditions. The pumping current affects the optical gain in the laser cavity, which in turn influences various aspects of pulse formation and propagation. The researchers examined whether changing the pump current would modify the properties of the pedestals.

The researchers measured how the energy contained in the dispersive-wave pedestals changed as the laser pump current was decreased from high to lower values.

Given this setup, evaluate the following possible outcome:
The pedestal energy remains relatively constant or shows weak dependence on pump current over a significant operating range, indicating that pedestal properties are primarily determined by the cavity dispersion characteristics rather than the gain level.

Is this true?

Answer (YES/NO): NO